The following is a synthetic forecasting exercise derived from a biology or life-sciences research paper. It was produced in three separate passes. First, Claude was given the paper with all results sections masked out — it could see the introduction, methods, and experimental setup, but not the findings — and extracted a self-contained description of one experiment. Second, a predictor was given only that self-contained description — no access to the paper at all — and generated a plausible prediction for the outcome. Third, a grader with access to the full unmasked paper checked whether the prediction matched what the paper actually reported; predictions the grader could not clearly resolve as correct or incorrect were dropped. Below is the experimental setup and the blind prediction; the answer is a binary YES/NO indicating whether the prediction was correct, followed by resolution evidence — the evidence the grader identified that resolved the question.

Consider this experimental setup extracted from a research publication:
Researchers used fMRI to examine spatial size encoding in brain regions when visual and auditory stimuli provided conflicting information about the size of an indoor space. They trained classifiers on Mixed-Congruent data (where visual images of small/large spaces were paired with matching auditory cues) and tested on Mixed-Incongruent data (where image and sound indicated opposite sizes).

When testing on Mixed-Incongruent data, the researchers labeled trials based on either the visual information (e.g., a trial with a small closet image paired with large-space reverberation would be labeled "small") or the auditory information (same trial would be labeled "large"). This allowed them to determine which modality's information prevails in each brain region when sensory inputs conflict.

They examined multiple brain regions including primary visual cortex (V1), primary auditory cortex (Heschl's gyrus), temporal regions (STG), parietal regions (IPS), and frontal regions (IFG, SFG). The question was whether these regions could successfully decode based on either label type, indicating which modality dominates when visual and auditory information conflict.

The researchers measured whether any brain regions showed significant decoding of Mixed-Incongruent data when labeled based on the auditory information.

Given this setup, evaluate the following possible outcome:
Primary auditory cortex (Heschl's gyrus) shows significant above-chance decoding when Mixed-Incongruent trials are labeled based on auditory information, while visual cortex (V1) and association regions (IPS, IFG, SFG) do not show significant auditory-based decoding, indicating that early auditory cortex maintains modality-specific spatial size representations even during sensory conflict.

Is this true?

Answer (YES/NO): NO